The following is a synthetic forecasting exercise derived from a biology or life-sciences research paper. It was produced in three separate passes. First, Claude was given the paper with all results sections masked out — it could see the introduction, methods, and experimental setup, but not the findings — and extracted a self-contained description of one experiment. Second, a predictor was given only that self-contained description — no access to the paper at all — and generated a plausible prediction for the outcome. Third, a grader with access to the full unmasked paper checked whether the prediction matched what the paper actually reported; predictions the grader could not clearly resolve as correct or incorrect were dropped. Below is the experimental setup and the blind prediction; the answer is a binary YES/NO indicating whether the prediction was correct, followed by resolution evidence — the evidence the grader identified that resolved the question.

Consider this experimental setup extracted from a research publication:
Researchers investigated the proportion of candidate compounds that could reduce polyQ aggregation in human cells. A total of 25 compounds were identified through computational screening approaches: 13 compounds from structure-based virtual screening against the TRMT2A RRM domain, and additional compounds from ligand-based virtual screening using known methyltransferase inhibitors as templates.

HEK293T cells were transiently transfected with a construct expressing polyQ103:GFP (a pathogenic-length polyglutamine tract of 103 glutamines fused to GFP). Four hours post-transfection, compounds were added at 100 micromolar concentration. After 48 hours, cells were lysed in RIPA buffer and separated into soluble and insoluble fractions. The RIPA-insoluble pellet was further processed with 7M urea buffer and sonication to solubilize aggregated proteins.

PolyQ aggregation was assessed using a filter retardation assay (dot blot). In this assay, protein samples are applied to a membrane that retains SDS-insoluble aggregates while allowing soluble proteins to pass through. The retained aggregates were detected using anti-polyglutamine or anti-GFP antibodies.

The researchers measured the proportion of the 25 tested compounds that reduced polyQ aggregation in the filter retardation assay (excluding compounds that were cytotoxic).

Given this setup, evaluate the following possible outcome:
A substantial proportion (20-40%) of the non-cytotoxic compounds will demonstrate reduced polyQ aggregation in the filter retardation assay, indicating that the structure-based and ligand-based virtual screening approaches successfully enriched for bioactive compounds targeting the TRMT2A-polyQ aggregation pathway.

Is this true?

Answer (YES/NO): NO